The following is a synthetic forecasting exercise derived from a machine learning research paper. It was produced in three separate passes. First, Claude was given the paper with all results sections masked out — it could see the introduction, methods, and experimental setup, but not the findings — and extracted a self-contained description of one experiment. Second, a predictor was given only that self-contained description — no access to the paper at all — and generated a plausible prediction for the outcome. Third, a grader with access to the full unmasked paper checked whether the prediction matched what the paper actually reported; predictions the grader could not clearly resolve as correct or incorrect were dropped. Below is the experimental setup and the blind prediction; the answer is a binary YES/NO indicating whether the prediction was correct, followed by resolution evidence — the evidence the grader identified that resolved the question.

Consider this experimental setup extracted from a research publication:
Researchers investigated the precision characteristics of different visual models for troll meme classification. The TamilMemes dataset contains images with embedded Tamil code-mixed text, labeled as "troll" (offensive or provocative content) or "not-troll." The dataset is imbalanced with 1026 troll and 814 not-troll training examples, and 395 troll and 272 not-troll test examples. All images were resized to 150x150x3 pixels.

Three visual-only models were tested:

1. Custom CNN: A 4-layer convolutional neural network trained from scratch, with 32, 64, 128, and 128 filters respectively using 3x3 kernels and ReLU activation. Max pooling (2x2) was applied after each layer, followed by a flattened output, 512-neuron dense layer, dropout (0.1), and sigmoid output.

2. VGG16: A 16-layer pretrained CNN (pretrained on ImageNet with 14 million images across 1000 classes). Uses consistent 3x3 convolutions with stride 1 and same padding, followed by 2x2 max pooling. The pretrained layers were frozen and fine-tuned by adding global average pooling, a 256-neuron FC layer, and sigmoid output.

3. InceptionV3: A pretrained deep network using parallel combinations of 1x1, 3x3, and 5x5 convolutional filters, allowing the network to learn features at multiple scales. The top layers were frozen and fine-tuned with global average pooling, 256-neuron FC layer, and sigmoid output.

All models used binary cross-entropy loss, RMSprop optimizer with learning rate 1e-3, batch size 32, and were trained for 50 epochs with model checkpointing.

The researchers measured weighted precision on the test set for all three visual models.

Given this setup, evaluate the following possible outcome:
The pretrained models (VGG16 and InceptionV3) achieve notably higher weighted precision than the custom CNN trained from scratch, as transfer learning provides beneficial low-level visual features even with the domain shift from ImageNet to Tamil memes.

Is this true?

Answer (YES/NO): NO